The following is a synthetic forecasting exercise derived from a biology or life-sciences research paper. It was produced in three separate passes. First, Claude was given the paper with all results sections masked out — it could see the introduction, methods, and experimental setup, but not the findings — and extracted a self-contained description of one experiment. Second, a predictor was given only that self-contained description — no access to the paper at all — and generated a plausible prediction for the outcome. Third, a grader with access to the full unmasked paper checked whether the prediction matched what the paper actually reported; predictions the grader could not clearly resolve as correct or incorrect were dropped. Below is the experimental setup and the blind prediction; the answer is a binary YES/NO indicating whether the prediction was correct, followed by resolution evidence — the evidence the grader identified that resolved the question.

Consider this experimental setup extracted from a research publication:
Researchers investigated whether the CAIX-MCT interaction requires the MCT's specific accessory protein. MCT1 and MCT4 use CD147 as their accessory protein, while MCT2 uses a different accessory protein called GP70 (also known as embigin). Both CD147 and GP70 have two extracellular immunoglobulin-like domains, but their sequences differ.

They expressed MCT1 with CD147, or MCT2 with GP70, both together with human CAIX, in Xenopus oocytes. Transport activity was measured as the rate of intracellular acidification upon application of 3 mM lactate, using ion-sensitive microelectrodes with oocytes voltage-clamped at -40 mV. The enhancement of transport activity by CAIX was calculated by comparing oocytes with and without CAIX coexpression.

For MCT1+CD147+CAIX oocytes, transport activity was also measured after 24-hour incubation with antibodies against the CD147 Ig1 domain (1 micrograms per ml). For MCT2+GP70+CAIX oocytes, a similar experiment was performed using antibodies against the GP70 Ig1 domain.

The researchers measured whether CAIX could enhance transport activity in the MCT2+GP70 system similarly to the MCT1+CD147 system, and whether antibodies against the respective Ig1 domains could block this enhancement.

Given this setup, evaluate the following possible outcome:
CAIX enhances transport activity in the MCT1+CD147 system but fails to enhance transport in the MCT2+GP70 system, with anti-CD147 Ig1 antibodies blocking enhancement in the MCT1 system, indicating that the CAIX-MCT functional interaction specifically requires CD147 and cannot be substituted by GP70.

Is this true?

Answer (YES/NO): NO